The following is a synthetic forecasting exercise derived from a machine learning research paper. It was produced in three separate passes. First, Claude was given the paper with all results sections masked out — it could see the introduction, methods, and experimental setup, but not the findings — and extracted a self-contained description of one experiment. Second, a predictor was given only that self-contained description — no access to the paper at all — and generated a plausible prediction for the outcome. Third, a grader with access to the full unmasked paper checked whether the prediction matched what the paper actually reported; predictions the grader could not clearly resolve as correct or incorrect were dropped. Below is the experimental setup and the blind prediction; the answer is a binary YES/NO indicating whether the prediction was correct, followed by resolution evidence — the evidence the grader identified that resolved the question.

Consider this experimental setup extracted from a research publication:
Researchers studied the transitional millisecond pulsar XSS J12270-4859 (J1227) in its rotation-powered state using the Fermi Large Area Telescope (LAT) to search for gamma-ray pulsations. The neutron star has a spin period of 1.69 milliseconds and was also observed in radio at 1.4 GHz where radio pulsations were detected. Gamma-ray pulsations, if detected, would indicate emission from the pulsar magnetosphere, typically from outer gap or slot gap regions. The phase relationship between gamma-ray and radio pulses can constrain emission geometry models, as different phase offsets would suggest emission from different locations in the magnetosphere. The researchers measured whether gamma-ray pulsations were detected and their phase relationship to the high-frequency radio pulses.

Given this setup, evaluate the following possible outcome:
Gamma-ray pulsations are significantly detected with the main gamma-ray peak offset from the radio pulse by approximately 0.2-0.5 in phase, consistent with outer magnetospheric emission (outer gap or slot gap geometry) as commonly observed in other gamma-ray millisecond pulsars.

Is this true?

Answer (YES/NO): NO